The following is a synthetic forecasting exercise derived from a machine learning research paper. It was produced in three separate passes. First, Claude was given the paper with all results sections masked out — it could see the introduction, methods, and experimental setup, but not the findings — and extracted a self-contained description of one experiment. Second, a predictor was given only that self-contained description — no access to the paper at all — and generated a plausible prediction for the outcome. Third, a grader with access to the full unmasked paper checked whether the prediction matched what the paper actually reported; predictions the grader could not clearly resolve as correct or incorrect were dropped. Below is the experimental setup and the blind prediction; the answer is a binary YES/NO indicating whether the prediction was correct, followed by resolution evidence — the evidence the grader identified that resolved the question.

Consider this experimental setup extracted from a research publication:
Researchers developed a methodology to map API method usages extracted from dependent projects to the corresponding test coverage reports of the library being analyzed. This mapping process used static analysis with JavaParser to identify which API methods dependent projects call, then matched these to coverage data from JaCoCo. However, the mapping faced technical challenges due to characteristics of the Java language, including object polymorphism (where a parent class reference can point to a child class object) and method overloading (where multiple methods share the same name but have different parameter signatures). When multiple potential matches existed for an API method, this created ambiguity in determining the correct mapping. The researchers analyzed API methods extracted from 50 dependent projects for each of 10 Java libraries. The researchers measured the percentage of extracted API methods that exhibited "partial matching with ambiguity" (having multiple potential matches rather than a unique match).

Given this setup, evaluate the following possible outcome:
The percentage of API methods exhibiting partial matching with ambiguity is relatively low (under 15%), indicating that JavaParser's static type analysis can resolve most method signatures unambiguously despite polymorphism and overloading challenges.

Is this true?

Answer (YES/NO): YES